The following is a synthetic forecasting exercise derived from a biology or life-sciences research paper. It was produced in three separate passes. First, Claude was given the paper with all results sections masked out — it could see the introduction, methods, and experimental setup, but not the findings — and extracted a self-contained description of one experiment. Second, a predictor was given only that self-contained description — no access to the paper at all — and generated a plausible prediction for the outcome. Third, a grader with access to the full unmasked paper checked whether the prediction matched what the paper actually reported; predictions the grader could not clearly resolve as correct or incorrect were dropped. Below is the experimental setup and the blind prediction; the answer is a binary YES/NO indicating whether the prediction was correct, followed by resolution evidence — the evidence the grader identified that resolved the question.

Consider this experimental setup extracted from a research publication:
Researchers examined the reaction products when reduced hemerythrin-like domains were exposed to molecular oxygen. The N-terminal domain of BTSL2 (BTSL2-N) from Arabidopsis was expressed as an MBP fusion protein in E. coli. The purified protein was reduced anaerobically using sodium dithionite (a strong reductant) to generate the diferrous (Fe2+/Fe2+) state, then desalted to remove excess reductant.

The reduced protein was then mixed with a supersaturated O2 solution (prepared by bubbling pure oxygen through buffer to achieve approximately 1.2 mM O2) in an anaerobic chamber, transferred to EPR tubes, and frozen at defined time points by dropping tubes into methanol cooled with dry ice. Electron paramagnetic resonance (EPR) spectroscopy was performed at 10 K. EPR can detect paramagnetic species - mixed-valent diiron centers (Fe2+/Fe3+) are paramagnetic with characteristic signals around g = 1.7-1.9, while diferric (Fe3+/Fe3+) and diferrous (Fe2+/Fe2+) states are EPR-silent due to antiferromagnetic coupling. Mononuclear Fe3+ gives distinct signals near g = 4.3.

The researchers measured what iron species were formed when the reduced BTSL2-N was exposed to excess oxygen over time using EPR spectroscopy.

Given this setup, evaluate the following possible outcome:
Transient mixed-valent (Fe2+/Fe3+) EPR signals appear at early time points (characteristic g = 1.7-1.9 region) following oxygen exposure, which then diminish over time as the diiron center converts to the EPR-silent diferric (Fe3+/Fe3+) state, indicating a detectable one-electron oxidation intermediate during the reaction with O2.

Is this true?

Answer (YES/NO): NO